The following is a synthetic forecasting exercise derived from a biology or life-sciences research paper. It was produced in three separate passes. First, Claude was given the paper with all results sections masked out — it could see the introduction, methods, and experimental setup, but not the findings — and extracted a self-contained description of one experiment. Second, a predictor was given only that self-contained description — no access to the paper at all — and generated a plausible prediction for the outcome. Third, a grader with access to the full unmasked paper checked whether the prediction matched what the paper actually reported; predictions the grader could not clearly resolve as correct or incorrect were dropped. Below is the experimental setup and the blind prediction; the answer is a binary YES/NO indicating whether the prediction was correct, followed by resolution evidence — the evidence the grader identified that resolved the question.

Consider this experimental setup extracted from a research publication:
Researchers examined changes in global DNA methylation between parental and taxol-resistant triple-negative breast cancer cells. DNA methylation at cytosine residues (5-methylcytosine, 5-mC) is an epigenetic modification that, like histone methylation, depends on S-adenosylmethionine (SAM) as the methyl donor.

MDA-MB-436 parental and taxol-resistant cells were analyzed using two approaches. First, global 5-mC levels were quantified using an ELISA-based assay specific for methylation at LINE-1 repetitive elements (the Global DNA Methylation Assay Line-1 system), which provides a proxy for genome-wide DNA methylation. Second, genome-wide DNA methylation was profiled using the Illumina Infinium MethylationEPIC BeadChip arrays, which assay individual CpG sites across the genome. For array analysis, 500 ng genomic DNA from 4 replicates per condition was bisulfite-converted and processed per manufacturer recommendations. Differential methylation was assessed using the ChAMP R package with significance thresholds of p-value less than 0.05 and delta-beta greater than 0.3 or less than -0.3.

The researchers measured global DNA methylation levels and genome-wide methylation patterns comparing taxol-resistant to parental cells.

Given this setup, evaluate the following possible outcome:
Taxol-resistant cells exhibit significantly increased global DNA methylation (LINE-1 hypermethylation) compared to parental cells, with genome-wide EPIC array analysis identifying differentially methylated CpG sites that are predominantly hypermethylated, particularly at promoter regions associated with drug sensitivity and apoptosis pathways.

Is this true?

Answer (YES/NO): NO